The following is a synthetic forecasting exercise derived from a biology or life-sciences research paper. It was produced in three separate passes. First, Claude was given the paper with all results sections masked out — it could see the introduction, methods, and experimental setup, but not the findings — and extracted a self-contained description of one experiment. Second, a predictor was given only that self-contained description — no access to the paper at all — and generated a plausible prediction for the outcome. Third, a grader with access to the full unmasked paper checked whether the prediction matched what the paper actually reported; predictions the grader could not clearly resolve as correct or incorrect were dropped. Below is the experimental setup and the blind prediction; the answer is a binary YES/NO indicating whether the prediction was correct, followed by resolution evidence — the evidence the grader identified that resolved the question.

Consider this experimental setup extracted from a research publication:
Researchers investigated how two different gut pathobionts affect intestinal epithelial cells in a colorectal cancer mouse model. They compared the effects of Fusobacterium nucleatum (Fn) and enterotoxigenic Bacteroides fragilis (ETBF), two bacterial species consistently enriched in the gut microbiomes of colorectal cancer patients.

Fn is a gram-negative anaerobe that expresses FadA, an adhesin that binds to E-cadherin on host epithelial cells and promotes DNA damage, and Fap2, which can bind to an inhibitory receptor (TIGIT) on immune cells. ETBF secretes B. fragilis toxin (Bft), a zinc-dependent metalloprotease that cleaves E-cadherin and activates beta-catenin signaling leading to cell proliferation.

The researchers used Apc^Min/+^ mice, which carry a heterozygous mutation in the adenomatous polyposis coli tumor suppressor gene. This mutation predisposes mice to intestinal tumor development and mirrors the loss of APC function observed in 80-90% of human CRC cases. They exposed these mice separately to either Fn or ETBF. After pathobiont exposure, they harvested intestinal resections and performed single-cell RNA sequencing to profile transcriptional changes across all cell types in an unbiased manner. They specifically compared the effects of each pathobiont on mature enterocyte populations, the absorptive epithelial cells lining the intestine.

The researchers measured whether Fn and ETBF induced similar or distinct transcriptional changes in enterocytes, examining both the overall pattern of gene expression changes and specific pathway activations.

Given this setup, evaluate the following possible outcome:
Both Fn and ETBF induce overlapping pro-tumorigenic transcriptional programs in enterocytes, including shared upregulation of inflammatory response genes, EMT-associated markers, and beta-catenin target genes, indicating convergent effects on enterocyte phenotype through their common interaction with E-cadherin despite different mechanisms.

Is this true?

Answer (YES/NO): NO